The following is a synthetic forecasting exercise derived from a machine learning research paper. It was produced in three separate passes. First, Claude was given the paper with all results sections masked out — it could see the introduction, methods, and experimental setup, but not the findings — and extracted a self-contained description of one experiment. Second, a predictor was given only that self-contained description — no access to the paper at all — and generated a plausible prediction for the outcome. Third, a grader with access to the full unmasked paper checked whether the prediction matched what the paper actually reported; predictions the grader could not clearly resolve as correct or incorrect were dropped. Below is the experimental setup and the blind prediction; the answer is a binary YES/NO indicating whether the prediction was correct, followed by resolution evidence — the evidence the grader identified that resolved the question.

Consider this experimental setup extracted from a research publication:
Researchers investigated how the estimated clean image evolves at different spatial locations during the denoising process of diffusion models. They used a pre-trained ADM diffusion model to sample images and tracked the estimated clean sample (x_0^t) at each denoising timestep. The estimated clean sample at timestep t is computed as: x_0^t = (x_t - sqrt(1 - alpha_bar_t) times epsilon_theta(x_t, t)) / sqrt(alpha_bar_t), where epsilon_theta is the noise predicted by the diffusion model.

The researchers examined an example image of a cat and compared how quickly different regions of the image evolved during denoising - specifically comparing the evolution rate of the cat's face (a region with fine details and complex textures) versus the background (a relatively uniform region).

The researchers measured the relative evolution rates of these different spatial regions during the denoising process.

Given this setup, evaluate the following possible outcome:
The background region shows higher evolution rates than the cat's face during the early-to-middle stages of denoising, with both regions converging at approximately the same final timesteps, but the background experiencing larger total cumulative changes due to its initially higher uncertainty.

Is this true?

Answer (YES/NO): NO